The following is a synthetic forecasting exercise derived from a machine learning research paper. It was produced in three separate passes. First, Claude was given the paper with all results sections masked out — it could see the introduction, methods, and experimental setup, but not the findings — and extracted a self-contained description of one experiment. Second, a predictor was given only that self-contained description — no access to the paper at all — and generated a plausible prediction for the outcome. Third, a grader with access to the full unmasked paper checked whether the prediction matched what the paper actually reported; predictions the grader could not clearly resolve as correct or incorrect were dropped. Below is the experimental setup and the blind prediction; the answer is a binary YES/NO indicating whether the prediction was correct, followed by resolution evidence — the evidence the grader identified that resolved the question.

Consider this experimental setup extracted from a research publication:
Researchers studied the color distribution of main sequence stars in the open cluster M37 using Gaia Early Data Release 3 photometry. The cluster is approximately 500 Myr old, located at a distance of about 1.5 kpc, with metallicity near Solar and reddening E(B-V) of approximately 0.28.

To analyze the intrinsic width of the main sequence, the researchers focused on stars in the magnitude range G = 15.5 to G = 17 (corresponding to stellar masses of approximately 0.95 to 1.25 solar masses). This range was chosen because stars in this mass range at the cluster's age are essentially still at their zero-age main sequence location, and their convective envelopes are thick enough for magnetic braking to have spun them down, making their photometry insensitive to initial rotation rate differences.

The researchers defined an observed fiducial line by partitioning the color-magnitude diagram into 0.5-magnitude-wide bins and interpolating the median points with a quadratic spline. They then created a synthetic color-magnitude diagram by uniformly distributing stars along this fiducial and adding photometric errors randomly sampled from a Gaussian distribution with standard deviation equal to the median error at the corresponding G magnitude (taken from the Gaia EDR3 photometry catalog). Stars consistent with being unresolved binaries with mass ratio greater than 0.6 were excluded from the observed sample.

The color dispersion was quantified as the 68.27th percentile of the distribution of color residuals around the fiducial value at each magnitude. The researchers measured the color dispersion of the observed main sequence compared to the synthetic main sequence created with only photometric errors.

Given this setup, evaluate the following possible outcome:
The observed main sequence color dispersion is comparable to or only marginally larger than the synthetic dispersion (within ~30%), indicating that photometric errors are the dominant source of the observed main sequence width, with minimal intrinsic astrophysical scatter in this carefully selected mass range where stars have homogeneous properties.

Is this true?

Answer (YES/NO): NO